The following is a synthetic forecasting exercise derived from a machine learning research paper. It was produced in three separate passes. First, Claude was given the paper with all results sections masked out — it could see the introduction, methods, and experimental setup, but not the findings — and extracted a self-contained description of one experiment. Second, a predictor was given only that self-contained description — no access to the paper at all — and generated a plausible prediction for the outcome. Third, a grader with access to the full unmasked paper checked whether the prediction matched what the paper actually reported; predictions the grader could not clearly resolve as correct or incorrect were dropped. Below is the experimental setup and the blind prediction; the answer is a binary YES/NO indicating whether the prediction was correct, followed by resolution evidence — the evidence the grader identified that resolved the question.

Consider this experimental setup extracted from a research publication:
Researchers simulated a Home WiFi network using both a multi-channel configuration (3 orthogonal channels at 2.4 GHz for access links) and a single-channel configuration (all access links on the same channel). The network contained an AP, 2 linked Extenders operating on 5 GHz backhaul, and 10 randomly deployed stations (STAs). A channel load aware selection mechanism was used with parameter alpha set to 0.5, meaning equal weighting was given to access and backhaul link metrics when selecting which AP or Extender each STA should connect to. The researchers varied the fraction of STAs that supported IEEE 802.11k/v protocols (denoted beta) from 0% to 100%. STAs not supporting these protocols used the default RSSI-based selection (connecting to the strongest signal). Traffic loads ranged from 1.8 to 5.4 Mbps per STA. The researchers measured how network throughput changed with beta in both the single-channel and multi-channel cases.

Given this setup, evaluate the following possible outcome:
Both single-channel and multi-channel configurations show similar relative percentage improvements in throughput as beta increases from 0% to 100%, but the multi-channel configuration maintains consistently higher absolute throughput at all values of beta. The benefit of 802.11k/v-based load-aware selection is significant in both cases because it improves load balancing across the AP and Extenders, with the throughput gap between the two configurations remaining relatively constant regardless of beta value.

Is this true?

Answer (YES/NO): NO